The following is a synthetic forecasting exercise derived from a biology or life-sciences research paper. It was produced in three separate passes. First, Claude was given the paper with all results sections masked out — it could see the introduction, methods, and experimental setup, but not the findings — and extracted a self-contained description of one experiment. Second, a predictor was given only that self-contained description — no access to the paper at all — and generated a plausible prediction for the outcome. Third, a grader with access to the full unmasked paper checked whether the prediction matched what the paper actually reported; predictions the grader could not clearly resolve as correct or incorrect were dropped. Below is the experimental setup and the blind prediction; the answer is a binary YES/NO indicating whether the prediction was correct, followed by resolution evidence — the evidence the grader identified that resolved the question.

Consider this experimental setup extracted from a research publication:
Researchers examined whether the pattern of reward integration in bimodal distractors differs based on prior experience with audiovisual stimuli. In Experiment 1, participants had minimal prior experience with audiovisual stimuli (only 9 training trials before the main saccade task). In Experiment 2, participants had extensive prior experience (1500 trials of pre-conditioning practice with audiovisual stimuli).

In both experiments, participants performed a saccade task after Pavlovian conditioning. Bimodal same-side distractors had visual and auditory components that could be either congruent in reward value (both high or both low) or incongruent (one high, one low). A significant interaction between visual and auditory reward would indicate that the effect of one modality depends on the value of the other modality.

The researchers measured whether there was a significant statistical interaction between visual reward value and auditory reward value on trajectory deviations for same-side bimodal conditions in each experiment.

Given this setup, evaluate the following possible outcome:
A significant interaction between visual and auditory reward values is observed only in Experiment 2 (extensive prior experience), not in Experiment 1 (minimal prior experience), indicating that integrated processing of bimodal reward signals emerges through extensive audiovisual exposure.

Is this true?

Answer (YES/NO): NO